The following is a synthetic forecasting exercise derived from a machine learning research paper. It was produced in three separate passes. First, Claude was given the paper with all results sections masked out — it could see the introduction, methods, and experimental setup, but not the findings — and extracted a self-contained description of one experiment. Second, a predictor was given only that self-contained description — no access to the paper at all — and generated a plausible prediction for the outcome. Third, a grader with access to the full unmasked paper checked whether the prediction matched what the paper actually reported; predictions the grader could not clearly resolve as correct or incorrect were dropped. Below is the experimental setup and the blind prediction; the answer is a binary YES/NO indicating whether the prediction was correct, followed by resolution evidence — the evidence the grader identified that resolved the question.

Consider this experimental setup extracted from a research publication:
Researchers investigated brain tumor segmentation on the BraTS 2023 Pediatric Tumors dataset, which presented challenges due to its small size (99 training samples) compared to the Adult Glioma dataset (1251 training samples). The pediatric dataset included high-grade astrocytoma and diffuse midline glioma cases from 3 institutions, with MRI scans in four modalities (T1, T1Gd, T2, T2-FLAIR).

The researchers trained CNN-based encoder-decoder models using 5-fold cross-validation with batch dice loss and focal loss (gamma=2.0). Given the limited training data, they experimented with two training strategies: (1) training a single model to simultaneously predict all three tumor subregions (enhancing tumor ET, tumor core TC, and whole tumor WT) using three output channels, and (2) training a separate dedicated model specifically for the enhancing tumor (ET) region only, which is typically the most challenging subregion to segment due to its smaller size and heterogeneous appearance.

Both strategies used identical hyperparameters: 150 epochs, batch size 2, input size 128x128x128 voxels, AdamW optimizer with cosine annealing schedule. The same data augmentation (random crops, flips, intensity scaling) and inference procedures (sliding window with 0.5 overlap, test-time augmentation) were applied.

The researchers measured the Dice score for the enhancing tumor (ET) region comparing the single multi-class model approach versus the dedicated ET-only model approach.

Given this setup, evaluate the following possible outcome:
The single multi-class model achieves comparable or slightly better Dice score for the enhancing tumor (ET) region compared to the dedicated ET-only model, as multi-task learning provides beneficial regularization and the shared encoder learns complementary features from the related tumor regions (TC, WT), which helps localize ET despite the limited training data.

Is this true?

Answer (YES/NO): NO